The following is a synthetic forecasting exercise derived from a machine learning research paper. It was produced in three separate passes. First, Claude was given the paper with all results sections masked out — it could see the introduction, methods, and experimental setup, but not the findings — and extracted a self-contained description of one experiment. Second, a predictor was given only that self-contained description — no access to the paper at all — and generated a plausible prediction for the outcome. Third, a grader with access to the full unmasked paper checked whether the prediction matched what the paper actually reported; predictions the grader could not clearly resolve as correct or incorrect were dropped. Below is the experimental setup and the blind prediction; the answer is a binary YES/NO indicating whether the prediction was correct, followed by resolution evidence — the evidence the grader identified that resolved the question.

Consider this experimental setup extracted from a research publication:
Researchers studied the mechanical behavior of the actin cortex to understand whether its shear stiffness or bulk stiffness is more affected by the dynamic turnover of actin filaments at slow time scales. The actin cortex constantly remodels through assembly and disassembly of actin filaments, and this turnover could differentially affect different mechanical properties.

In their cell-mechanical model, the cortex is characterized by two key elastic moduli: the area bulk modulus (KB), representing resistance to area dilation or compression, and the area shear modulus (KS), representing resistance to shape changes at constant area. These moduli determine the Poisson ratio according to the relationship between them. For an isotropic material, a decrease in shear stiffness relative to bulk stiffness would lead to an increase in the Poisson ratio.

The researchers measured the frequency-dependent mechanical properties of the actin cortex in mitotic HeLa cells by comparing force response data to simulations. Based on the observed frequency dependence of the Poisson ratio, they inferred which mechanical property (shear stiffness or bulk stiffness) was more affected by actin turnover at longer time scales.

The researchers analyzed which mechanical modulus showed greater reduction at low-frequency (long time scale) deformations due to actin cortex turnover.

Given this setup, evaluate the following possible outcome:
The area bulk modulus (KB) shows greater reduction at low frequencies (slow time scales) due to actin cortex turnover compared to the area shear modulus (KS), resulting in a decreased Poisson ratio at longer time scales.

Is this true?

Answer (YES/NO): NO